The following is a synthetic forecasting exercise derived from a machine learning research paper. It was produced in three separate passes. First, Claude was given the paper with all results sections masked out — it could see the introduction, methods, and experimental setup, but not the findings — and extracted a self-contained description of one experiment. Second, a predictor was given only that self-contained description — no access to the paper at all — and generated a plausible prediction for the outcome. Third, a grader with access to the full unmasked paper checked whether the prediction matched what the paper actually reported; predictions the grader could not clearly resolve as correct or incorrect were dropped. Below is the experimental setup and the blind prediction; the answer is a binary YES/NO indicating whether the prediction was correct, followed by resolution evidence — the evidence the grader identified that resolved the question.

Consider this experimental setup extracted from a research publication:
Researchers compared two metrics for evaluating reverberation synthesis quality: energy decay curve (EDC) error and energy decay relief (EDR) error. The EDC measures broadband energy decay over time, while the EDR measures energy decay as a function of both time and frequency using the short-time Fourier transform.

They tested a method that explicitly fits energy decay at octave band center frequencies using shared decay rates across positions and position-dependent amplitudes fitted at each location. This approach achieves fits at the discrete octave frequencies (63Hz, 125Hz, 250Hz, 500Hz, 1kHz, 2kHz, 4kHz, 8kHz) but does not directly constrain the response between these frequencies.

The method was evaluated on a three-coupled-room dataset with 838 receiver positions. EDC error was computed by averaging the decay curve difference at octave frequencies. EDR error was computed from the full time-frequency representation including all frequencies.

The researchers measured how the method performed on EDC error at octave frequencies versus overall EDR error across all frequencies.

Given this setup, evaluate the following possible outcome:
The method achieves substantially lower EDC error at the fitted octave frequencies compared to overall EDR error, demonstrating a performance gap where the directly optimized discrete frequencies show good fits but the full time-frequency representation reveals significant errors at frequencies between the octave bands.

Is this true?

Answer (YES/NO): YES